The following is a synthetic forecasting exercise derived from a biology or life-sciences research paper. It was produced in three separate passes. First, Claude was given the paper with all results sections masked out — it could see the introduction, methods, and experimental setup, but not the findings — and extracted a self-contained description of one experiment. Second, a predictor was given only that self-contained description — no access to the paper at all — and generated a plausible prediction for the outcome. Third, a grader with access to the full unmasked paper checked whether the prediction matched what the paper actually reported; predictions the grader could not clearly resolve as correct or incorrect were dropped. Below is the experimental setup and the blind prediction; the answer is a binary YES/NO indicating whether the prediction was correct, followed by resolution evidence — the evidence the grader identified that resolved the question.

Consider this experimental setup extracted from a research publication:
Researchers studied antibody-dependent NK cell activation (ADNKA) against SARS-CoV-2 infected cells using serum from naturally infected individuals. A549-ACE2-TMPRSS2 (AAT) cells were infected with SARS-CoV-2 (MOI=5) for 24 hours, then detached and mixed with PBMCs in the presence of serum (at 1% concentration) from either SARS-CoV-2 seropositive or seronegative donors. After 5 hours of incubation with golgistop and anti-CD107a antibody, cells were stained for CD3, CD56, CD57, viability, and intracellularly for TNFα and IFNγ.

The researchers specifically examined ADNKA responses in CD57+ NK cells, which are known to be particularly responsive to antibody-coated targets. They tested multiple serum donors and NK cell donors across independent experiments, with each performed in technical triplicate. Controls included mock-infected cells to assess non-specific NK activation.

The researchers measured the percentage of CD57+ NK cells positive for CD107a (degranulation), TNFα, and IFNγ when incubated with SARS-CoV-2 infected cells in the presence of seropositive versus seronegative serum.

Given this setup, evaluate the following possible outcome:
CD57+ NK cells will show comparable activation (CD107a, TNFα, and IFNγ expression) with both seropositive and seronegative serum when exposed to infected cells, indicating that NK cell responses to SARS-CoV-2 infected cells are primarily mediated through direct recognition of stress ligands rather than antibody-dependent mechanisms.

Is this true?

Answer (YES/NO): NO